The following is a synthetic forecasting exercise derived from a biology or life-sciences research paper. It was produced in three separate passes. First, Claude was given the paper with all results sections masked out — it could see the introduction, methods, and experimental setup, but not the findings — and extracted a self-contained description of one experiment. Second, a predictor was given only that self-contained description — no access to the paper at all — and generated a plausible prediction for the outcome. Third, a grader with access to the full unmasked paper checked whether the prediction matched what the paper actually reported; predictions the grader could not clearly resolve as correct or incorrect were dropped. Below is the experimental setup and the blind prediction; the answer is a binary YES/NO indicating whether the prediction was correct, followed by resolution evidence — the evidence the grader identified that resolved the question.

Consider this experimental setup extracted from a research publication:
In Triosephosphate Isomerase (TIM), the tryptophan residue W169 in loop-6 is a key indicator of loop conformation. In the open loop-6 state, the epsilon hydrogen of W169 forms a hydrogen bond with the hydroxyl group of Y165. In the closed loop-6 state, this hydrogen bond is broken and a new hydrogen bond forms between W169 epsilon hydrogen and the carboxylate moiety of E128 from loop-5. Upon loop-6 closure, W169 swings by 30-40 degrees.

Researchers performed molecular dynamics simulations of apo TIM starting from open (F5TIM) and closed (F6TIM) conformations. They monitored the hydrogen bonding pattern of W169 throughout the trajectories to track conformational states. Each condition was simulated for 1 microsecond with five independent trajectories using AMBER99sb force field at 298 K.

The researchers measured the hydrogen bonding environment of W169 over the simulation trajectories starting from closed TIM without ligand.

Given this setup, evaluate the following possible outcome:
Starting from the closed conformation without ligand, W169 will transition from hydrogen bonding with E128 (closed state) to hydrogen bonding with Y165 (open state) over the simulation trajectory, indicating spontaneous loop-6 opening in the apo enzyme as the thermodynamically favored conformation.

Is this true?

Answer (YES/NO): YES